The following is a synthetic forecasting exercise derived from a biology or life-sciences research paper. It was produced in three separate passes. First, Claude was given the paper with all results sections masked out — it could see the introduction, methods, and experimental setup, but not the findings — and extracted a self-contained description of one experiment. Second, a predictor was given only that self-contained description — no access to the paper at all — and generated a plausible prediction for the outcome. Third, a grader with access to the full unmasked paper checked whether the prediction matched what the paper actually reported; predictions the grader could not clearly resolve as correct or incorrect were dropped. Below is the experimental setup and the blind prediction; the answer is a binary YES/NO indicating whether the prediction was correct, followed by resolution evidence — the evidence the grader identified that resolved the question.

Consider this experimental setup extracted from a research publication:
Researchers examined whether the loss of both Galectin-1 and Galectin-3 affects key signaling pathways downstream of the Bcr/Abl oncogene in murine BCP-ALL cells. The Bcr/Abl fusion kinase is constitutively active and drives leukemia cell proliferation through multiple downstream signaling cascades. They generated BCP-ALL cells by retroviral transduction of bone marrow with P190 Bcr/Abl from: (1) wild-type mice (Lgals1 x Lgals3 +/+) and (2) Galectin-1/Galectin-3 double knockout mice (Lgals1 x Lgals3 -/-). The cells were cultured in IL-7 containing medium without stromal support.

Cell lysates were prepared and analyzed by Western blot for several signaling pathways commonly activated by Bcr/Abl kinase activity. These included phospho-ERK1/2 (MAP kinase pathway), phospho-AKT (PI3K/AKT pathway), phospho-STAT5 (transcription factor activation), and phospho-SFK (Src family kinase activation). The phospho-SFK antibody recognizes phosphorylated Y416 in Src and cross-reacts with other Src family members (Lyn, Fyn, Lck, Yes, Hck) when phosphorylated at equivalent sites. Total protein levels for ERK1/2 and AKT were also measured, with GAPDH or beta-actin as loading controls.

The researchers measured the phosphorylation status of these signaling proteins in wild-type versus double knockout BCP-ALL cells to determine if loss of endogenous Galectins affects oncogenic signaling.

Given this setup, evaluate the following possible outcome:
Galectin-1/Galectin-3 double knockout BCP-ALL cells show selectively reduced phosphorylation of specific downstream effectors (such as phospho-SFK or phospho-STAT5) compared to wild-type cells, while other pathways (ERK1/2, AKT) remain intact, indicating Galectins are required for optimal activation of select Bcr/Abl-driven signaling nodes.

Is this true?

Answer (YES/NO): NO